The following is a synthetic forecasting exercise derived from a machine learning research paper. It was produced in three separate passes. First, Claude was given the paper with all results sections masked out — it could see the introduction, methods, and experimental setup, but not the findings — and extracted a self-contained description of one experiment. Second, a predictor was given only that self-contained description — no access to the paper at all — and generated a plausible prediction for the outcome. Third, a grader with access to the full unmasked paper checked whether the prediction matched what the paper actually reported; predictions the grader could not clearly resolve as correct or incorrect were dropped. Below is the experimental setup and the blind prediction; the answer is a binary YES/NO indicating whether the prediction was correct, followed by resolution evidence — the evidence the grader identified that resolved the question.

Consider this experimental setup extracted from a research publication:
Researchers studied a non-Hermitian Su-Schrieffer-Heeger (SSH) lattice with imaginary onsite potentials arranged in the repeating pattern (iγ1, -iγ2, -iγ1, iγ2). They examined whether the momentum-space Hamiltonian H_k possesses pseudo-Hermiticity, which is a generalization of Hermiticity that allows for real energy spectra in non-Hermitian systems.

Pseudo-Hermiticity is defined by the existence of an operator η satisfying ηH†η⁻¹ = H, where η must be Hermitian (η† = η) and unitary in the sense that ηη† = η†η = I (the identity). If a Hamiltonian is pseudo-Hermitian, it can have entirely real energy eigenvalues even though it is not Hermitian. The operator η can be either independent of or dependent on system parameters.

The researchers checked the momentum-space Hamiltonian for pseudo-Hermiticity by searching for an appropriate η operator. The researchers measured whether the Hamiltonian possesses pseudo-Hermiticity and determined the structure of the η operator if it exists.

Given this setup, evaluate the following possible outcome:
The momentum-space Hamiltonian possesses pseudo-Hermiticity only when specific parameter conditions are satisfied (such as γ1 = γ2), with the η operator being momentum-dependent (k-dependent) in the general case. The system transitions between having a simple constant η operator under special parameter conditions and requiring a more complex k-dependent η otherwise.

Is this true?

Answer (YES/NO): NO